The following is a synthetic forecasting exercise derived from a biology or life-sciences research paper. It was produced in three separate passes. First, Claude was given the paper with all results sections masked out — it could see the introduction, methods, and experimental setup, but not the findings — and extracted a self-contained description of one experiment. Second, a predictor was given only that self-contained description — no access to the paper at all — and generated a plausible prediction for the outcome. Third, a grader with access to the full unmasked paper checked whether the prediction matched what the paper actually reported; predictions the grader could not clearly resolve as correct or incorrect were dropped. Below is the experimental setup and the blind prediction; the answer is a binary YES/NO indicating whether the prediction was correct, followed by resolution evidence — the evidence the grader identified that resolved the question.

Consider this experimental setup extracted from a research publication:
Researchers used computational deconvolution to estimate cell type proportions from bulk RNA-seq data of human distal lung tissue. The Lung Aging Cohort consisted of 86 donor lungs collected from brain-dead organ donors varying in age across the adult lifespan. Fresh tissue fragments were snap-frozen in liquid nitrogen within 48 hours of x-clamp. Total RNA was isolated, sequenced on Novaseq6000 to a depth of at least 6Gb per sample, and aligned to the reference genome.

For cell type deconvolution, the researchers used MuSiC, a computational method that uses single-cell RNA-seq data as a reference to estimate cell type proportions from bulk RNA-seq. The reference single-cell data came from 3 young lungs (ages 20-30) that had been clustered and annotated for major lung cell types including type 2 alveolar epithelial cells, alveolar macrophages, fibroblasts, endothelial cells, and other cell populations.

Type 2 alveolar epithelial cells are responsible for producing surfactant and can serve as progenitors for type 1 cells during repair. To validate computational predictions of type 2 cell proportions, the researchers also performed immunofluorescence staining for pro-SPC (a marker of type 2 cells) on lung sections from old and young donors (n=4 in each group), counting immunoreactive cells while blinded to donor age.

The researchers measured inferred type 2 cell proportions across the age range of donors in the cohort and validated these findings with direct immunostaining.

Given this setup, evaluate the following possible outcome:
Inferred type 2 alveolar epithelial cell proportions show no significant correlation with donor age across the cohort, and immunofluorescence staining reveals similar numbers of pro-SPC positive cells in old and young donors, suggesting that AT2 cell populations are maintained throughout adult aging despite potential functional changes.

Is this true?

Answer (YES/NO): NO